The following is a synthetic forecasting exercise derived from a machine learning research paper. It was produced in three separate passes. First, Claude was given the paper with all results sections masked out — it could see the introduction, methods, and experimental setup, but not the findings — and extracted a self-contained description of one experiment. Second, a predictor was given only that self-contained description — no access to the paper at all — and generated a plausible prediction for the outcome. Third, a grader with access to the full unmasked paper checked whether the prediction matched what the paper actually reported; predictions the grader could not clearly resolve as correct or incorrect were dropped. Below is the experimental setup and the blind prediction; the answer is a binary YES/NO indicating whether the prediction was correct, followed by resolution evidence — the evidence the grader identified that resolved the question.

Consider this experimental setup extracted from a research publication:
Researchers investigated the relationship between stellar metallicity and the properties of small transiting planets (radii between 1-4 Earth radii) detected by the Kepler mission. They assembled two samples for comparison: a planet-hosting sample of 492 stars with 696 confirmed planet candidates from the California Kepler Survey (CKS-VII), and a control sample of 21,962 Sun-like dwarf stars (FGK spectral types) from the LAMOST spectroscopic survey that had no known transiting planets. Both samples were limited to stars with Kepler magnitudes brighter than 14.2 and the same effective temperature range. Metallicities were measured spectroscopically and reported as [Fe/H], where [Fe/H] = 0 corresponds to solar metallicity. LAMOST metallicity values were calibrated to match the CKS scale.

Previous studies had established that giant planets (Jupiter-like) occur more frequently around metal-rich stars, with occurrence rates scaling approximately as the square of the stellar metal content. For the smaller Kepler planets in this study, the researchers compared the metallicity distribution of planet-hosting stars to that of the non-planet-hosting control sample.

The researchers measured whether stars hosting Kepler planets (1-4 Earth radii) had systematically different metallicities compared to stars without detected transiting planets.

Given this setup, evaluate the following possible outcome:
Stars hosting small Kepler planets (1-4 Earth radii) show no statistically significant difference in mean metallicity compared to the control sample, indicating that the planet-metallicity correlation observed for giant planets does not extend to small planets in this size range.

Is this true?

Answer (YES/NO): NO